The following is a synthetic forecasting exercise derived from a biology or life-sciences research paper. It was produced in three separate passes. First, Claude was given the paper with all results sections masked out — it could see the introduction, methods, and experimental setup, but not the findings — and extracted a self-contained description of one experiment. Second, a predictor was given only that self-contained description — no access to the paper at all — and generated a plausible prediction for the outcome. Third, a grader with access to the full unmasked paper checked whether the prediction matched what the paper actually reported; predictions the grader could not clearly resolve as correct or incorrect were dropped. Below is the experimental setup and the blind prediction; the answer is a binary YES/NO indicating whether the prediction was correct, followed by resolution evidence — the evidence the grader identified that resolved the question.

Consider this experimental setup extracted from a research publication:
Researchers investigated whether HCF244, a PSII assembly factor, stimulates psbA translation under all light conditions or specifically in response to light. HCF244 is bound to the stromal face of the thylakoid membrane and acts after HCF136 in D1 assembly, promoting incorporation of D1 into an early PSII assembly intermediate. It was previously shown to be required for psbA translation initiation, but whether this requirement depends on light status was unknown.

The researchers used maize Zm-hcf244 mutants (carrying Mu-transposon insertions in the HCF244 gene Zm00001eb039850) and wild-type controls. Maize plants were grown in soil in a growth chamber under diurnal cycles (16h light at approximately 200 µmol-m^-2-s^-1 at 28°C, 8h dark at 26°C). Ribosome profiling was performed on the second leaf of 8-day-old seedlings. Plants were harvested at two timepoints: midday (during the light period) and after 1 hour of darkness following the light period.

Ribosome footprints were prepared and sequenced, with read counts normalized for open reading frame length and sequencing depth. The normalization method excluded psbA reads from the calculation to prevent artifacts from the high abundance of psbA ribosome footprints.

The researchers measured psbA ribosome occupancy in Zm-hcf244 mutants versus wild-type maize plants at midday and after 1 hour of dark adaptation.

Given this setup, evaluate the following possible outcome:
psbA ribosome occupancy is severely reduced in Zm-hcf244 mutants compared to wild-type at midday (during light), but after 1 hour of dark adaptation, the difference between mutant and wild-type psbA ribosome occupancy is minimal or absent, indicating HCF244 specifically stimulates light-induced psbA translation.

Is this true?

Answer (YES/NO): NO